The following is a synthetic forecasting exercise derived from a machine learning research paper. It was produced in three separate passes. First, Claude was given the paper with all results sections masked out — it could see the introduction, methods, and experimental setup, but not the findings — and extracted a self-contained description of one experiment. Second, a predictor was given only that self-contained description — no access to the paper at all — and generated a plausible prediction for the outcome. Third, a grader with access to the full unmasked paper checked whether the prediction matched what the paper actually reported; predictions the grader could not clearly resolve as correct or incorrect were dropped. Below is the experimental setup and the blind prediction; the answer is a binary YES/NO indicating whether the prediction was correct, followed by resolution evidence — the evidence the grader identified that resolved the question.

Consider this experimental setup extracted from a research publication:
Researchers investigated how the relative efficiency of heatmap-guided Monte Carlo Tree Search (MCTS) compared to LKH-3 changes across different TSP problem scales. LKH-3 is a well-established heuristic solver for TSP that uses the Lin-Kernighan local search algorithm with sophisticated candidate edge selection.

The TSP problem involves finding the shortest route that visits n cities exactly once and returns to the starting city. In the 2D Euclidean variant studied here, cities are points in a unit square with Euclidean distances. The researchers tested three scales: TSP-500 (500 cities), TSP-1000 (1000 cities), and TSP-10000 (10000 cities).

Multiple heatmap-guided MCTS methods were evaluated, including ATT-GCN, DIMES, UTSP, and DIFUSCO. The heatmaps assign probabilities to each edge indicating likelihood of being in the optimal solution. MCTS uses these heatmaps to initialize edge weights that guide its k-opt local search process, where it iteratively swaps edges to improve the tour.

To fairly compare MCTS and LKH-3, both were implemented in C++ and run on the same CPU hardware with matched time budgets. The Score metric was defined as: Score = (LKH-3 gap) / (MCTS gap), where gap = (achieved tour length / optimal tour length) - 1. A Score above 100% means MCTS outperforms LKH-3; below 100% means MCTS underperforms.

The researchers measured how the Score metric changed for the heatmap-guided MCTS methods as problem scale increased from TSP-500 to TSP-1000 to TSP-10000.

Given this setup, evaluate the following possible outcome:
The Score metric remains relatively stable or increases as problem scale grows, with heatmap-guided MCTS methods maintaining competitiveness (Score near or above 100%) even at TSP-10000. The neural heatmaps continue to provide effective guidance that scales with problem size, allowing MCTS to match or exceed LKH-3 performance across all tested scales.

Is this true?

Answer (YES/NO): NO